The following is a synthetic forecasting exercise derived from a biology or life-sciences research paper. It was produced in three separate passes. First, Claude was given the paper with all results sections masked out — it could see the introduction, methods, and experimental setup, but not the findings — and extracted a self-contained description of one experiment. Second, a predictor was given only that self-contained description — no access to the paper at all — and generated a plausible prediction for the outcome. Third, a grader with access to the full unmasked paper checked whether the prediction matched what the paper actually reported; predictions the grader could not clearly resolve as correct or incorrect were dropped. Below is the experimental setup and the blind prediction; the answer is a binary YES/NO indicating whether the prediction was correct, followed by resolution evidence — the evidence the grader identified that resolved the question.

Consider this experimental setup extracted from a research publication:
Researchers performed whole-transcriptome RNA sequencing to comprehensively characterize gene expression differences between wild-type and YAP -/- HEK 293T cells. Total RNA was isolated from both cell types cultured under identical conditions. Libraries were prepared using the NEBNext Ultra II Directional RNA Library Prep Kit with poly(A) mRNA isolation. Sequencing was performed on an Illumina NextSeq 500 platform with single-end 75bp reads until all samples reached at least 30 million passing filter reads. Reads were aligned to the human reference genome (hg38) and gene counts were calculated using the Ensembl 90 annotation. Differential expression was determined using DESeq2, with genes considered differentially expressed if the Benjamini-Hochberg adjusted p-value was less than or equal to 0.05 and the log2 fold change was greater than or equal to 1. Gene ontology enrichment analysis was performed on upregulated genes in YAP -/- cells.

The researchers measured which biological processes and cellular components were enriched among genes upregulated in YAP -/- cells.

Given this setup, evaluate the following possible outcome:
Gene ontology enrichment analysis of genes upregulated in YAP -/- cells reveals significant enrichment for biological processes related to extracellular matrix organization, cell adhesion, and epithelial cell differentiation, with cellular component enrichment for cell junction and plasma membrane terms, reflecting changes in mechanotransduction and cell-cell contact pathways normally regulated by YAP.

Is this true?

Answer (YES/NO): NO